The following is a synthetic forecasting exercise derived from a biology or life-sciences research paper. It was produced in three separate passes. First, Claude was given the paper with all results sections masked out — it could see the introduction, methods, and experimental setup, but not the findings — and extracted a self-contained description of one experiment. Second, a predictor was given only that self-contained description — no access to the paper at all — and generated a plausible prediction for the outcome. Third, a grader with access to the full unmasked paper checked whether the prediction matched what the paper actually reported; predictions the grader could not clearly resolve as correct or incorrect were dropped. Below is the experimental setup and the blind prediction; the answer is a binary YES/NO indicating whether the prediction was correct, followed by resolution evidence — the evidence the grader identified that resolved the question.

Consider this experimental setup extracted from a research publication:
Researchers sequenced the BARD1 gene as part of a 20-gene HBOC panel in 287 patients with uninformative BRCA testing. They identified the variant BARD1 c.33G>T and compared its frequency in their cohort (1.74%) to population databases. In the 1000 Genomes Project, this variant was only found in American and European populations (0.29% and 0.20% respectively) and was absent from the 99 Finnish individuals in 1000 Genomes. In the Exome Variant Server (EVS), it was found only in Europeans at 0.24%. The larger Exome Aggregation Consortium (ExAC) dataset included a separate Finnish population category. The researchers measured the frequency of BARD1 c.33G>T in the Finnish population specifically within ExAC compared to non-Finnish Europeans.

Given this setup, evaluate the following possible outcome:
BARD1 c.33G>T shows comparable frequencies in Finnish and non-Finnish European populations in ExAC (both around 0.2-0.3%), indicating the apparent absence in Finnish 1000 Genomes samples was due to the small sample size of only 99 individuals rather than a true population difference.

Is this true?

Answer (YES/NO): NO